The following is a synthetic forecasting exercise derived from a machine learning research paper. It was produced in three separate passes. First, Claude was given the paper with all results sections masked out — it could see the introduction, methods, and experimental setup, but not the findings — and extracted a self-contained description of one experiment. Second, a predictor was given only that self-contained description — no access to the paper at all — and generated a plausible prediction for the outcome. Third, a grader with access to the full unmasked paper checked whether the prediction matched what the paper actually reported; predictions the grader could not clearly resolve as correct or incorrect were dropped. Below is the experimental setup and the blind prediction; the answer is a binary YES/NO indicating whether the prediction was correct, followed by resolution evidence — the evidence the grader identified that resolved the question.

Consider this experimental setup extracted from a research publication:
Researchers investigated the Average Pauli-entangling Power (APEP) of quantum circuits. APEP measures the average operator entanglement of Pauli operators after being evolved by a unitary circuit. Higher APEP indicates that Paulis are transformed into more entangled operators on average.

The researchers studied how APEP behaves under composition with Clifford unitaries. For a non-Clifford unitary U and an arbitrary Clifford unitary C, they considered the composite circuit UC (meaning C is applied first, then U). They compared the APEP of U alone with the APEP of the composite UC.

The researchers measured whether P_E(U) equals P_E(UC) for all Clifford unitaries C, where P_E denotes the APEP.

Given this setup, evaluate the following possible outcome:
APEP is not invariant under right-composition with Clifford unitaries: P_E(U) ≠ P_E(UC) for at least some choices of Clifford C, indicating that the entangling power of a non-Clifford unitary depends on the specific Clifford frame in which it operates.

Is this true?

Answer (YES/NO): NO